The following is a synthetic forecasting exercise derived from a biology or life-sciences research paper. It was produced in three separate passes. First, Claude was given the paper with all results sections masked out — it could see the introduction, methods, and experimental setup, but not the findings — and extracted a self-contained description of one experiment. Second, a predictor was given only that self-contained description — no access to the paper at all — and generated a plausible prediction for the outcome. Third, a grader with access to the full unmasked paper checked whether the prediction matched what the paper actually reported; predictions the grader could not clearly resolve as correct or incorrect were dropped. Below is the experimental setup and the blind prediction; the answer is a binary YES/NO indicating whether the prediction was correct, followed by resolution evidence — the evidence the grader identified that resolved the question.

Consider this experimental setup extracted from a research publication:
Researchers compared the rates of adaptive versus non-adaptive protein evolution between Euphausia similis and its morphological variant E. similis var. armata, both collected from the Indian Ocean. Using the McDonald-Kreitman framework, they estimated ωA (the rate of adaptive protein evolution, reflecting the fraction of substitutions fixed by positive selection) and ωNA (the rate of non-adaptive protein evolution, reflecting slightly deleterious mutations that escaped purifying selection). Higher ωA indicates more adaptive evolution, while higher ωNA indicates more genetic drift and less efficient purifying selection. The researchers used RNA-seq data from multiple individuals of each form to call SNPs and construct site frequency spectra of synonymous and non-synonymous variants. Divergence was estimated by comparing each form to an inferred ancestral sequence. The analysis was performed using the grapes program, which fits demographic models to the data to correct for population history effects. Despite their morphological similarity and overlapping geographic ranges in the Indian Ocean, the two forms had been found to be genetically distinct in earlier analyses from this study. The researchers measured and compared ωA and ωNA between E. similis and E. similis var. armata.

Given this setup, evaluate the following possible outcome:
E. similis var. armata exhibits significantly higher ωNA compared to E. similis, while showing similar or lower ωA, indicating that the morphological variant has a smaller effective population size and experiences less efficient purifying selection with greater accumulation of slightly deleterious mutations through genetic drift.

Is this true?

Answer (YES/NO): NO